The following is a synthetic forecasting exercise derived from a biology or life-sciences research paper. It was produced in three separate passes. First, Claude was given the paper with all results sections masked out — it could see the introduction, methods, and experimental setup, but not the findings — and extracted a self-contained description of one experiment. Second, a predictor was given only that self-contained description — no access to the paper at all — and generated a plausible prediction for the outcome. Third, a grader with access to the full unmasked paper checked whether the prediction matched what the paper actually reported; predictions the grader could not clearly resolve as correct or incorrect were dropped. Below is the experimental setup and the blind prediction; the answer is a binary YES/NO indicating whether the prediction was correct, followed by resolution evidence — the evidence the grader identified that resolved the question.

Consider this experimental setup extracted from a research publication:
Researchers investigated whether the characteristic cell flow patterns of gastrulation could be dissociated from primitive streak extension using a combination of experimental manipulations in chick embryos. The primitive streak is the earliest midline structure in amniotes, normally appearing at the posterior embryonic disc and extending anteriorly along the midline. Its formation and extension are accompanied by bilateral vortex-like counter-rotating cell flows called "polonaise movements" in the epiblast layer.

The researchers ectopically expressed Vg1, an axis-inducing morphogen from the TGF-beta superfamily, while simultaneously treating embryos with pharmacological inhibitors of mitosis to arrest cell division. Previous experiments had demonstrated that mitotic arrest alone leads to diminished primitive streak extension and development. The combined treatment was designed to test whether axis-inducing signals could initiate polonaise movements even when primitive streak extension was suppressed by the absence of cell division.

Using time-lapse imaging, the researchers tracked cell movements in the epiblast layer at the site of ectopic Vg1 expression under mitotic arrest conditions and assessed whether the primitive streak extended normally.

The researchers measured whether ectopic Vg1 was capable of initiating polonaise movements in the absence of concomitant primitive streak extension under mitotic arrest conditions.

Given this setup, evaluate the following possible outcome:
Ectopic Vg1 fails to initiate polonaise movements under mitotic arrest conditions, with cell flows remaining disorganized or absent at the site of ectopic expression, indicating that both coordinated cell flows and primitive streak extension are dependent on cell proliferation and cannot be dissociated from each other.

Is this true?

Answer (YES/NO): NO